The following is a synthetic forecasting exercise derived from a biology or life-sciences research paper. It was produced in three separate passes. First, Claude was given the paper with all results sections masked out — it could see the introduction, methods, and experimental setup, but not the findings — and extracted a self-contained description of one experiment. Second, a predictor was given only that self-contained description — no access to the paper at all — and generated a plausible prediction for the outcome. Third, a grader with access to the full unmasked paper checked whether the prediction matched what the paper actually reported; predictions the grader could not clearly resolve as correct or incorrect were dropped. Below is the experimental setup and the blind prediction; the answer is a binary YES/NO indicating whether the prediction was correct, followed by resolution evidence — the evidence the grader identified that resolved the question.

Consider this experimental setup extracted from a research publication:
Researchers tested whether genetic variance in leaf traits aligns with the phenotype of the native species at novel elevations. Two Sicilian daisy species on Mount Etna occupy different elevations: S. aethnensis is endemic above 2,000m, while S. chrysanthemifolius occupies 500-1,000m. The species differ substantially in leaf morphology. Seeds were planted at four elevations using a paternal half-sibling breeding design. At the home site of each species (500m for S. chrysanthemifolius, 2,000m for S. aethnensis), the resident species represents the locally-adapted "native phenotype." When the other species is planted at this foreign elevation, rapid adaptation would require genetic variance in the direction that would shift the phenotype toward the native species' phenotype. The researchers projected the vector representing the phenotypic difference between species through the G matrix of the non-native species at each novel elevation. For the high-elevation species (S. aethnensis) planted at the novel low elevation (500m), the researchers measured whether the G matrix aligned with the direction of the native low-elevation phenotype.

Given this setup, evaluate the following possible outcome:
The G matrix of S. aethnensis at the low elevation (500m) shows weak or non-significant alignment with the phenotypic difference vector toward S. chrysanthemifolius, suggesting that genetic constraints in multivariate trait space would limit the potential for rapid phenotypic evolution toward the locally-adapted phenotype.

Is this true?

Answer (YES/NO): YES